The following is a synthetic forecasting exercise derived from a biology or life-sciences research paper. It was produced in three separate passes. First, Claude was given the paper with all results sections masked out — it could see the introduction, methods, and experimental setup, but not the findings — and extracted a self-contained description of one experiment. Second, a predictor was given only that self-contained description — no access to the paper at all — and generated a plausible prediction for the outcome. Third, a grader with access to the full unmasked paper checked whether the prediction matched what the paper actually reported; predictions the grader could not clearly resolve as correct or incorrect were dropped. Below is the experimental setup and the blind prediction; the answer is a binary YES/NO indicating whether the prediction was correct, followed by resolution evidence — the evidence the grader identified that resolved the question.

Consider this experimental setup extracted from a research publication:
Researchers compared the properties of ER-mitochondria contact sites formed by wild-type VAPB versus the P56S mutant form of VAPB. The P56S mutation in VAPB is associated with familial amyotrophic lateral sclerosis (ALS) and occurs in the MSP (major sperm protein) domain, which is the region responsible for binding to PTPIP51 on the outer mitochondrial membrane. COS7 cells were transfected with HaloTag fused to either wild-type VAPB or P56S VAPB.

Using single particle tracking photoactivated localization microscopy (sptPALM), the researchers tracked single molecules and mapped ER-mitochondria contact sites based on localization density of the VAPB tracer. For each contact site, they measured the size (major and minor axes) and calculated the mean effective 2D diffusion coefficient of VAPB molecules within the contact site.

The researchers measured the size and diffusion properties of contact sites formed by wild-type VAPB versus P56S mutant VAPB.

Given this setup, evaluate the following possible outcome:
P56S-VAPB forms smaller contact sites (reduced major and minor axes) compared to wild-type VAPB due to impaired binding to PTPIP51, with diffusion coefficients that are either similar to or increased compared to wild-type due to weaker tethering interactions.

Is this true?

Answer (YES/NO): NO